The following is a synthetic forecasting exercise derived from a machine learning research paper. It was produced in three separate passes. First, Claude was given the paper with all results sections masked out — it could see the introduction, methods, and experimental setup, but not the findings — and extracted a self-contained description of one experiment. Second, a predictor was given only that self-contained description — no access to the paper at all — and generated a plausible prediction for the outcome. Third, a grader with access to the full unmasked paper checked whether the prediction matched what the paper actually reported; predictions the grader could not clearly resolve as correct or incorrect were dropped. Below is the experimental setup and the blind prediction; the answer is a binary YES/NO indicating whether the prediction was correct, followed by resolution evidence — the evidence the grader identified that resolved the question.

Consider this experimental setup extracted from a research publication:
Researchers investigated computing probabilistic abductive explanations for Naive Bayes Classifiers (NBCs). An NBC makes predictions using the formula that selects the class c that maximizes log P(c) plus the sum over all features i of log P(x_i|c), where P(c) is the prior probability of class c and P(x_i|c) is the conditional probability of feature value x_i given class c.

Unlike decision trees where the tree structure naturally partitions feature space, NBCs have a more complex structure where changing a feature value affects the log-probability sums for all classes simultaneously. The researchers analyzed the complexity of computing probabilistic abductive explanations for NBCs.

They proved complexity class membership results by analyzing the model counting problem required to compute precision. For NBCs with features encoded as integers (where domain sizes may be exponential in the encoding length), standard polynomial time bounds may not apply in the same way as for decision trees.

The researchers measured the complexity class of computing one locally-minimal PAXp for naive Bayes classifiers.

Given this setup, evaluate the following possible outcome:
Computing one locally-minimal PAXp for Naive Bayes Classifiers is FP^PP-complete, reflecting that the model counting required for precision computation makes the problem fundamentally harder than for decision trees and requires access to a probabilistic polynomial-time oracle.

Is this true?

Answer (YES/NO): NO